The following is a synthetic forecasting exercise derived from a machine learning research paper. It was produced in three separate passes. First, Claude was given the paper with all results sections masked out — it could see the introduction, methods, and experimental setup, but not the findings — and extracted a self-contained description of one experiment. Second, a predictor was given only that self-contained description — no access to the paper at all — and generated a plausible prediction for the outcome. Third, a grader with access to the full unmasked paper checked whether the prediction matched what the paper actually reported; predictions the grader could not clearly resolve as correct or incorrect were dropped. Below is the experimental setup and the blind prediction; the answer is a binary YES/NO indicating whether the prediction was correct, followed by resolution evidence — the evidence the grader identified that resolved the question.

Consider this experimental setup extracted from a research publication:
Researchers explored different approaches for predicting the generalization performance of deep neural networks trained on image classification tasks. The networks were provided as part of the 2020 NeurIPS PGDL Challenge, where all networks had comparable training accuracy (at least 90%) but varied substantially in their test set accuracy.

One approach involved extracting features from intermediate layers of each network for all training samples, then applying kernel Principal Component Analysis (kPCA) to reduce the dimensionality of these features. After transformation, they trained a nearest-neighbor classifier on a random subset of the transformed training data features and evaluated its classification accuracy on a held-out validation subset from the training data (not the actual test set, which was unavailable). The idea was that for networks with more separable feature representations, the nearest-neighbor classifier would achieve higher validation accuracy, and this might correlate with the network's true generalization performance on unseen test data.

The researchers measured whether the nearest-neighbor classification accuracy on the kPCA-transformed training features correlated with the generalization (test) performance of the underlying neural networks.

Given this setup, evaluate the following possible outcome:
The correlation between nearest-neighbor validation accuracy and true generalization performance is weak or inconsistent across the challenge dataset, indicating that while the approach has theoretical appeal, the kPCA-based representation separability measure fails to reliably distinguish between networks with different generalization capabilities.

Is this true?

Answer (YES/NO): YES